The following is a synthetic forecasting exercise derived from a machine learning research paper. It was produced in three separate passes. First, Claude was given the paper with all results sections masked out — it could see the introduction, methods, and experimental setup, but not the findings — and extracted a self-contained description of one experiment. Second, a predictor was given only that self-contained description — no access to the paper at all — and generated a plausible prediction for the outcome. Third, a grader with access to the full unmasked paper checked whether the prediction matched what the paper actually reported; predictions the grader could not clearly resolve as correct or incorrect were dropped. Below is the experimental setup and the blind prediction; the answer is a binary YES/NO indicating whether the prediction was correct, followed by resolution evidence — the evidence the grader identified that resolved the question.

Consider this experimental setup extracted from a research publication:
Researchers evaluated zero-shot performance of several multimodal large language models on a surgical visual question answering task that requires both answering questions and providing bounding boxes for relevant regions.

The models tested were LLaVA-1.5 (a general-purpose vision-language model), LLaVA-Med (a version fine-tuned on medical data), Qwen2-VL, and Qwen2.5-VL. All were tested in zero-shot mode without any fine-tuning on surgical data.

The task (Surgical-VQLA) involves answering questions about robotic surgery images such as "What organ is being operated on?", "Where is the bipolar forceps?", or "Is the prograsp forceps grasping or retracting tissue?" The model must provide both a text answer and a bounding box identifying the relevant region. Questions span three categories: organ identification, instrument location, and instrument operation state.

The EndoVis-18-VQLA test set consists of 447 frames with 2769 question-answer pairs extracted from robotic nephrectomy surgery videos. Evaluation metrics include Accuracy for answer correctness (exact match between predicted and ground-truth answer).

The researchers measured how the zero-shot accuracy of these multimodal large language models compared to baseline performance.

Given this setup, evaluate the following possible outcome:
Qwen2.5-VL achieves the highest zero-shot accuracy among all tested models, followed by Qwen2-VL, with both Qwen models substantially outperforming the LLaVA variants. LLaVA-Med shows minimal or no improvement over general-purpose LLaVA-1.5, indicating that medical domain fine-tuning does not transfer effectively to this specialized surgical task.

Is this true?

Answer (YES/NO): NO